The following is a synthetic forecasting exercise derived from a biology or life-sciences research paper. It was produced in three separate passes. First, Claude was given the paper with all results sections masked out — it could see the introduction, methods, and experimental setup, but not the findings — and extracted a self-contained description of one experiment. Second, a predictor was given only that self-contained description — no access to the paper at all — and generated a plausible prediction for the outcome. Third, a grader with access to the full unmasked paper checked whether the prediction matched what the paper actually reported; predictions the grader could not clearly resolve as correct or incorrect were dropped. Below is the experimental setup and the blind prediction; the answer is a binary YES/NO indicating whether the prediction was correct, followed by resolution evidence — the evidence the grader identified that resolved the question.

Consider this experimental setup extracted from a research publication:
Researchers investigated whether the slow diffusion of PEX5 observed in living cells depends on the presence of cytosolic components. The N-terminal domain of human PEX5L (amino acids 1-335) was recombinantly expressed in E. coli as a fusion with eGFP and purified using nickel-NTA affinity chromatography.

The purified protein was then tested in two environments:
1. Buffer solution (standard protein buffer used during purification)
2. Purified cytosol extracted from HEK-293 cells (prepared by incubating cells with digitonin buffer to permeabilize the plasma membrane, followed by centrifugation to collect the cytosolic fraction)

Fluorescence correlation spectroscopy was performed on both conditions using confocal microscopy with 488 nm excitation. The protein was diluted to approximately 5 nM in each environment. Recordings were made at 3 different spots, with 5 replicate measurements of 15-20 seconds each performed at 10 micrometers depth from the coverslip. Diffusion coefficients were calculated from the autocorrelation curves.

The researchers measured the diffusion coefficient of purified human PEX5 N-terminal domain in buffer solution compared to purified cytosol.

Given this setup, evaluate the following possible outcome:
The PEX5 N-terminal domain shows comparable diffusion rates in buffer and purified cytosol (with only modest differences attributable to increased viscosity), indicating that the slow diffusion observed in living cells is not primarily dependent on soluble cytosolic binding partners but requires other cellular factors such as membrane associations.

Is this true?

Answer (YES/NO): NO